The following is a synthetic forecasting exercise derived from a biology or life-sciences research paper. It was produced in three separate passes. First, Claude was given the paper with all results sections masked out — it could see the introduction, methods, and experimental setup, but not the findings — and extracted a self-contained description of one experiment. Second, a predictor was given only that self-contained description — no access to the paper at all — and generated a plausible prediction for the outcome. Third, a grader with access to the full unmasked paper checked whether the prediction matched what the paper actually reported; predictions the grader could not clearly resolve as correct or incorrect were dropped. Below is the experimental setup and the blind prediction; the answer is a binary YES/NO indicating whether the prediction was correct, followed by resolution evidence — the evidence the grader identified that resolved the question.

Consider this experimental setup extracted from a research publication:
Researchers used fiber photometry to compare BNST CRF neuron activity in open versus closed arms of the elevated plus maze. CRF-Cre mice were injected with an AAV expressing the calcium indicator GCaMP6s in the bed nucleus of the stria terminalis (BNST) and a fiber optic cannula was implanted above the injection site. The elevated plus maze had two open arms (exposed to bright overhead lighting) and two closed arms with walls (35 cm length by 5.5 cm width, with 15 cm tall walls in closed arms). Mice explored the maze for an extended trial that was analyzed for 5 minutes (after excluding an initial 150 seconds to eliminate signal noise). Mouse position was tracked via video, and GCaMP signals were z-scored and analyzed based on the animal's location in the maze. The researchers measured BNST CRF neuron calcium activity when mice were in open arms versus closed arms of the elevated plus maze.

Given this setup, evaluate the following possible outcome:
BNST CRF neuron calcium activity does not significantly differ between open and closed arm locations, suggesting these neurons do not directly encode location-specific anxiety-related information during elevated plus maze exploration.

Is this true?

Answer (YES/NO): NO